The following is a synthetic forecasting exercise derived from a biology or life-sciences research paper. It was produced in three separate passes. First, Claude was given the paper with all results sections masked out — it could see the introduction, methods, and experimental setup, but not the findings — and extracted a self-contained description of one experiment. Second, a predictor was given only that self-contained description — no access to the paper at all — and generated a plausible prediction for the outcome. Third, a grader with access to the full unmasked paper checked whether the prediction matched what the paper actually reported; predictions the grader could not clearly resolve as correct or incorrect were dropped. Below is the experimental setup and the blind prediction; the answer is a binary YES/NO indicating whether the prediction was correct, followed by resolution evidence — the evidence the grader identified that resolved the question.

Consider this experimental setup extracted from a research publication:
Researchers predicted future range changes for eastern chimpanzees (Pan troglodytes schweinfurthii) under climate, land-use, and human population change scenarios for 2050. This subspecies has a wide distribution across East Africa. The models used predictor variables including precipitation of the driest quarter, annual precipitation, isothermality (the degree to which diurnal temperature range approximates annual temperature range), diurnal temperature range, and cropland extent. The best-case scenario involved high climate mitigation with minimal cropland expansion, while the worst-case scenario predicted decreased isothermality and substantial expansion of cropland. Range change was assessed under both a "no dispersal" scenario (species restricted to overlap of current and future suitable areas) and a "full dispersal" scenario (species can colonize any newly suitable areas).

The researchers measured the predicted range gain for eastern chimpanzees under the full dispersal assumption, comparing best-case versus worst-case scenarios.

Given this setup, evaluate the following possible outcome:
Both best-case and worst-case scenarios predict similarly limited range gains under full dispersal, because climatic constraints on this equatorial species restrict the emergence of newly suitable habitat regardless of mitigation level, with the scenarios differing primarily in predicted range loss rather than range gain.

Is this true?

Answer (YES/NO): NO